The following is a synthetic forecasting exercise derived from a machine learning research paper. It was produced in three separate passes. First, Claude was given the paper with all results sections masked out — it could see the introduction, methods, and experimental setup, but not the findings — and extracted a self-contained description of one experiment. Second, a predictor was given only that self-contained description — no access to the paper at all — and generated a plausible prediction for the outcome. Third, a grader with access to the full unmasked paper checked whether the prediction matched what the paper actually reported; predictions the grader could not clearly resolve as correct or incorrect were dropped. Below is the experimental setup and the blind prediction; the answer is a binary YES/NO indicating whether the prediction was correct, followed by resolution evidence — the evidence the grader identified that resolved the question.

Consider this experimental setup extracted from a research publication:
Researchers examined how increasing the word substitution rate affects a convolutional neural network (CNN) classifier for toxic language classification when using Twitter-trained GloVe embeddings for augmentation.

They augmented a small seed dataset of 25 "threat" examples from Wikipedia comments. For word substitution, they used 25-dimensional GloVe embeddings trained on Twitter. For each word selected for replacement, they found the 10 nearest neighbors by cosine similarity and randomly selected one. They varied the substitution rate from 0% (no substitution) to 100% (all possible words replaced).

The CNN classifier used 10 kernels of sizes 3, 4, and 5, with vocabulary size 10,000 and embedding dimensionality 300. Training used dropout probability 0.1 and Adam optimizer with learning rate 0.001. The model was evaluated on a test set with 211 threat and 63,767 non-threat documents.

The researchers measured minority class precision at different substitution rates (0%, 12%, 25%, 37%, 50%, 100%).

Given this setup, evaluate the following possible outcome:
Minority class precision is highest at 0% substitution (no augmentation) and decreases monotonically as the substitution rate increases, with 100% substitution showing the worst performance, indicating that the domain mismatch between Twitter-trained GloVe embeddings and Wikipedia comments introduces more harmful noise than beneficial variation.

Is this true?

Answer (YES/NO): NO